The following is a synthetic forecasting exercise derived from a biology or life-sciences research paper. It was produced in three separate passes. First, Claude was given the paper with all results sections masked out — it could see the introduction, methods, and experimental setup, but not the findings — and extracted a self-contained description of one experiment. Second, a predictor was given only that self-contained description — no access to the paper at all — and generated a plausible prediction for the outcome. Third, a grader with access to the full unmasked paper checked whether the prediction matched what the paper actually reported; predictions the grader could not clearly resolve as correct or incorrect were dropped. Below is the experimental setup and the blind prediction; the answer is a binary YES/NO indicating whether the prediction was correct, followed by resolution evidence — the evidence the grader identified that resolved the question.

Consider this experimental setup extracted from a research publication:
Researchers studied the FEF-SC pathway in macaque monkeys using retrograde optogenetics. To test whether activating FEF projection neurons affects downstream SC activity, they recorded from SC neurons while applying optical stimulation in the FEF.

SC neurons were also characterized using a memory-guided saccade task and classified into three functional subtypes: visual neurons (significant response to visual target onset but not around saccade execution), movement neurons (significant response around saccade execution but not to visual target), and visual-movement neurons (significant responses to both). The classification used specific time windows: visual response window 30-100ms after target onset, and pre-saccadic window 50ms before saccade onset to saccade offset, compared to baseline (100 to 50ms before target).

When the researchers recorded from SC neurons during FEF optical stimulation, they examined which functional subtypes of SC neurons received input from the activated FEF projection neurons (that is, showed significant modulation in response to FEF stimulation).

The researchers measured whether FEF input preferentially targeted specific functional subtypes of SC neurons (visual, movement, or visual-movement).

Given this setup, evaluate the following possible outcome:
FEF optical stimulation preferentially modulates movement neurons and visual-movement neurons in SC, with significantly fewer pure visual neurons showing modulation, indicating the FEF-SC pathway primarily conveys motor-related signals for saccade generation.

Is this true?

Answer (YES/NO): NO